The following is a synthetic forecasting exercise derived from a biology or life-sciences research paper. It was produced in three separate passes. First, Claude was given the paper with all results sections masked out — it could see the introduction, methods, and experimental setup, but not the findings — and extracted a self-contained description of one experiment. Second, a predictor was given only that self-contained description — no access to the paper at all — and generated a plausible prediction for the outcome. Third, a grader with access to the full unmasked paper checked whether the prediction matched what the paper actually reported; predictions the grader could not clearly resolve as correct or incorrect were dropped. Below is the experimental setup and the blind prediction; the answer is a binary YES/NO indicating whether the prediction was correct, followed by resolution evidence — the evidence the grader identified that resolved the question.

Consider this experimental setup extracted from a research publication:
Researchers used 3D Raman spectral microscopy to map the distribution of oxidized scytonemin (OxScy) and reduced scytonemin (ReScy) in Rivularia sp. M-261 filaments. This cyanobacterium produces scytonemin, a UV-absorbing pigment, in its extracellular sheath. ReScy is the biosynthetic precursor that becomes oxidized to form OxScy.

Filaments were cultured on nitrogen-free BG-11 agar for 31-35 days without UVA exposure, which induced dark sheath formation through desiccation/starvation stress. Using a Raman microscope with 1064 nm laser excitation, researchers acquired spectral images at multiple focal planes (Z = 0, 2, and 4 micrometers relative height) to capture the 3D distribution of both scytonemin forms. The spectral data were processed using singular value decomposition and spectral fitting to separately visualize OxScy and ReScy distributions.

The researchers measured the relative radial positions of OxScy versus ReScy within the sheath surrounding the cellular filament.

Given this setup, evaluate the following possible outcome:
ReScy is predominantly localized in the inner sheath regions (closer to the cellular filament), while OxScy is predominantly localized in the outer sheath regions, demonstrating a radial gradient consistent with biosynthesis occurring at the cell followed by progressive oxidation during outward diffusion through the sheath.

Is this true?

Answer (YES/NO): YES